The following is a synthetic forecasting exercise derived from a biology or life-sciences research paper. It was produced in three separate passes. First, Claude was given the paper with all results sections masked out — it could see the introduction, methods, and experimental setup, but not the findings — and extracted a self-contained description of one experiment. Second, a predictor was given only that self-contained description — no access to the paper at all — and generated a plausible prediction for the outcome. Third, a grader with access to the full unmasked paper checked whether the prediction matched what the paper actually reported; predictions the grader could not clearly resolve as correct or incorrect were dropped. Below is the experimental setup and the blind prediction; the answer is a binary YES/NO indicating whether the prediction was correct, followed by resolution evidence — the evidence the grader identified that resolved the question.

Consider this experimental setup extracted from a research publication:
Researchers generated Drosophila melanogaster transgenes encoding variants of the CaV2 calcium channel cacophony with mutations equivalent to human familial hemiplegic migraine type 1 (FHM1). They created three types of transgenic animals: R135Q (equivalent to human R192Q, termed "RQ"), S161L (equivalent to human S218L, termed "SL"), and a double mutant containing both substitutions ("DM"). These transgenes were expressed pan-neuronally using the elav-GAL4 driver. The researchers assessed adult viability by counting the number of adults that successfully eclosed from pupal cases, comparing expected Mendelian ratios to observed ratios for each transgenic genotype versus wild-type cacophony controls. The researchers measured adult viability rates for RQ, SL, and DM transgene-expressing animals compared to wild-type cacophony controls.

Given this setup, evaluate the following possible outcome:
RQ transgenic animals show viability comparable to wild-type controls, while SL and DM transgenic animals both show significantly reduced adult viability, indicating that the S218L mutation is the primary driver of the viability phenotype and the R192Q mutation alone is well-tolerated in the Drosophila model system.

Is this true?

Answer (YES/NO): YES